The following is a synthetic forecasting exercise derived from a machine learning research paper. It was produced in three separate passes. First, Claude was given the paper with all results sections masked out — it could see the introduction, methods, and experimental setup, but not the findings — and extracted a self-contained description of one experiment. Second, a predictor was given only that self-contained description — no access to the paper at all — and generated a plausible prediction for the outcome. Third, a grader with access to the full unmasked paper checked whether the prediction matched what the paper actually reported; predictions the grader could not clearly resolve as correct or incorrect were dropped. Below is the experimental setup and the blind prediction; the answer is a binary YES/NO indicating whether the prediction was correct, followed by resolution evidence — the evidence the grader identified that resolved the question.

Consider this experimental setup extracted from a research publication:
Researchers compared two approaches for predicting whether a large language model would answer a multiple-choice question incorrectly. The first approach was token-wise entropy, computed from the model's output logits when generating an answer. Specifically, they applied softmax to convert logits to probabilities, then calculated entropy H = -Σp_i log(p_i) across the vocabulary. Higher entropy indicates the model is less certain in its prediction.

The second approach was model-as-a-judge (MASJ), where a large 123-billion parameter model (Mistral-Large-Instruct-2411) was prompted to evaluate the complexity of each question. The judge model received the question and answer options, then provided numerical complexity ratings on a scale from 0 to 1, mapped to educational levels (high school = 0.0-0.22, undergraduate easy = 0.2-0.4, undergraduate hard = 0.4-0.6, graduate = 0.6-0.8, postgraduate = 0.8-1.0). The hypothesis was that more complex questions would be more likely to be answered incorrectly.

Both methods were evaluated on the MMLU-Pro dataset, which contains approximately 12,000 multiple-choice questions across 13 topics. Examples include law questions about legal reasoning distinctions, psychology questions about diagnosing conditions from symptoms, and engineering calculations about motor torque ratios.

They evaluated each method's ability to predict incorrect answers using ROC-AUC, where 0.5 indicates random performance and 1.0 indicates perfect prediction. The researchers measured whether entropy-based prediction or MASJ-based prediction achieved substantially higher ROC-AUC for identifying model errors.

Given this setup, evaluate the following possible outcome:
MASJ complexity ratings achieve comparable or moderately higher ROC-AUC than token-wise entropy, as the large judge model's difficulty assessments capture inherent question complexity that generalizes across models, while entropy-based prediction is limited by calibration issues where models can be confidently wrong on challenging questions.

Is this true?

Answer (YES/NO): NO